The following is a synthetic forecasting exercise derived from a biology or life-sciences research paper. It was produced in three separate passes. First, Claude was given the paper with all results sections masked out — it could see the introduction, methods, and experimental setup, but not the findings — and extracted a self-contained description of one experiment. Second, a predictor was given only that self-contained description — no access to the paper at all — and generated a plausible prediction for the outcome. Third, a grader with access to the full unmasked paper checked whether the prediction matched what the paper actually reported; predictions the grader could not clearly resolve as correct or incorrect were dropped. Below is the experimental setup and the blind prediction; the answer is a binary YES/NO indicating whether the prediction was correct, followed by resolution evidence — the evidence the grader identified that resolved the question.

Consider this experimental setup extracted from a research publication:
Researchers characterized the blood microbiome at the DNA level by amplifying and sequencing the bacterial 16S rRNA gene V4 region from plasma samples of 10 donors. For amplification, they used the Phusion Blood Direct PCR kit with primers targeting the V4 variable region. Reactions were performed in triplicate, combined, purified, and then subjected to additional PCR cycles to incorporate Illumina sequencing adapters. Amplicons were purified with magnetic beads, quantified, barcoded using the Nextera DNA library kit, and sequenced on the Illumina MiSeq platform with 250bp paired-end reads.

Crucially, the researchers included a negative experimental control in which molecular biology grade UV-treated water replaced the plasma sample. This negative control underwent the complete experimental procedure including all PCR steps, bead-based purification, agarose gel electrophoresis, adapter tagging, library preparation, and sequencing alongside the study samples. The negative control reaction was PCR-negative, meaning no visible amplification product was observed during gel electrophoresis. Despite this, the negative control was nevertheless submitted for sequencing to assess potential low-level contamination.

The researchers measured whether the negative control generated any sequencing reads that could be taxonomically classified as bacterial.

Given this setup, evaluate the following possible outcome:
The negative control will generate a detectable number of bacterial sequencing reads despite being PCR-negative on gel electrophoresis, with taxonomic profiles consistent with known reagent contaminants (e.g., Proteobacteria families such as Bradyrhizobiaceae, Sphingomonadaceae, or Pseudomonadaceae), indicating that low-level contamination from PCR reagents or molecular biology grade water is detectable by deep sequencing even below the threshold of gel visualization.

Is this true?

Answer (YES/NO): NO